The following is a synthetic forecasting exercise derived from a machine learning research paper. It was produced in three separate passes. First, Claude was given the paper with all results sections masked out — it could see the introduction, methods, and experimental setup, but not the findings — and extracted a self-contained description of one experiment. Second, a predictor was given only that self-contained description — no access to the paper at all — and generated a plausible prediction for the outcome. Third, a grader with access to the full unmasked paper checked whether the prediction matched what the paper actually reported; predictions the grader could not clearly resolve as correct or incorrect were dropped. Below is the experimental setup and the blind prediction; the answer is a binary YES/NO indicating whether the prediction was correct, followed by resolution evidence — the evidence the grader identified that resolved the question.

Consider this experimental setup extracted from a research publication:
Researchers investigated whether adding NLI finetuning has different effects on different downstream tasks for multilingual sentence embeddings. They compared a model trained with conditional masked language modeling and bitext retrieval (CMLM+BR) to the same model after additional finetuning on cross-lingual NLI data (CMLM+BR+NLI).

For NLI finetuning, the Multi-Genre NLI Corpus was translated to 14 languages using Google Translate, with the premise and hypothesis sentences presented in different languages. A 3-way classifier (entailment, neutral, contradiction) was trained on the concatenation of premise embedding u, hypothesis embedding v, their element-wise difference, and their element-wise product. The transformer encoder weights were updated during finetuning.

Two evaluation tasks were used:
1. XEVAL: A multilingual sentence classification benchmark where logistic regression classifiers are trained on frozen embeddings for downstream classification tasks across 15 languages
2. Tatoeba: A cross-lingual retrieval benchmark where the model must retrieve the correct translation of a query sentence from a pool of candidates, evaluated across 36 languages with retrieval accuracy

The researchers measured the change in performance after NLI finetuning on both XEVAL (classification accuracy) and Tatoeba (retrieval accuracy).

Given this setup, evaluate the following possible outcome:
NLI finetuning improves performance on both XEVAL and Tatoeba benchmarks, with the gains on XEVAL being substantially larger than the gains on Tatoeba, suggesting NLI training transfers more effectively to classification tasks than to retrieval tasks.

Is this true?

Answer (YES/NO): NO